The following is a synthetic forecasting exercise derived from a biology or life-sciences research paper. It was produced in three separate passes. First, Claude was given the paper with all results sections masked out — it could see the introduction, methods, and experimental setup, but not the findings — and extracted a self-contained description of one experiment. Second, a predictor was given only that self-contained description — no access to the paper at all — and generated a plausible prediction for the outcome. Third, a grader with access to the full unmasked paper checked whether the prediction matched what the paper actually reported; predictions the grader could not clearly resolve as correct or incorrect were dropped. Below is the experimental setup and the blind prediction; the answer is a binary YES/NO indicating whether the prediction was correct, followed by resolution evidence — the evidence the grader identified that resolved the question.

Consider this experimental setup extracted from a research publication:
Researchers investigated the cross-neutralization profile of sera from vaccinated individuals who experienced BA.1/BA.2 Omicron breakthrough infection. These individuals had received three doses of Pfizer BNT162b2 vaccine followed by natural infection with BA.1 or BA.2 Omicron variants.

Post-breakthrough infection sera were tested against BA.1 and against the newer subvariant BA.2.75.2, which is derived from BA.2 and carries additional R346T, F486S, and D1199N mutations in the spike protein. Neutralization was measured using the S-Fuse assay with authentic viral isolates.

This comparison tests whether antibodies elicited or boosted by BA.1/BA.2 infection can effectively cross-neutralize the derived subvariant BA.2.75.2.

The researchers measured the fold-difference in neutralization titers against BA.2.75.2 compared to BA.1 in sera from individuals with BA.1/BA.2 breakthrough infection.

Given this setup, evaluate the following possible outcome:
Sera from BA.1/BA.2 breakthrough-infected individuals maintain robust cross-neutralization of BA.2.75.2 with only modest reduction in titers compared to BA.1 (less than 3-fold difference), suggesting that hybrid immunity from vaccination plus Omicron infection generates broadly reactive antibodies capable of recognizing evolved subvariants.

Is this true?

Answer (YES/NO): NO